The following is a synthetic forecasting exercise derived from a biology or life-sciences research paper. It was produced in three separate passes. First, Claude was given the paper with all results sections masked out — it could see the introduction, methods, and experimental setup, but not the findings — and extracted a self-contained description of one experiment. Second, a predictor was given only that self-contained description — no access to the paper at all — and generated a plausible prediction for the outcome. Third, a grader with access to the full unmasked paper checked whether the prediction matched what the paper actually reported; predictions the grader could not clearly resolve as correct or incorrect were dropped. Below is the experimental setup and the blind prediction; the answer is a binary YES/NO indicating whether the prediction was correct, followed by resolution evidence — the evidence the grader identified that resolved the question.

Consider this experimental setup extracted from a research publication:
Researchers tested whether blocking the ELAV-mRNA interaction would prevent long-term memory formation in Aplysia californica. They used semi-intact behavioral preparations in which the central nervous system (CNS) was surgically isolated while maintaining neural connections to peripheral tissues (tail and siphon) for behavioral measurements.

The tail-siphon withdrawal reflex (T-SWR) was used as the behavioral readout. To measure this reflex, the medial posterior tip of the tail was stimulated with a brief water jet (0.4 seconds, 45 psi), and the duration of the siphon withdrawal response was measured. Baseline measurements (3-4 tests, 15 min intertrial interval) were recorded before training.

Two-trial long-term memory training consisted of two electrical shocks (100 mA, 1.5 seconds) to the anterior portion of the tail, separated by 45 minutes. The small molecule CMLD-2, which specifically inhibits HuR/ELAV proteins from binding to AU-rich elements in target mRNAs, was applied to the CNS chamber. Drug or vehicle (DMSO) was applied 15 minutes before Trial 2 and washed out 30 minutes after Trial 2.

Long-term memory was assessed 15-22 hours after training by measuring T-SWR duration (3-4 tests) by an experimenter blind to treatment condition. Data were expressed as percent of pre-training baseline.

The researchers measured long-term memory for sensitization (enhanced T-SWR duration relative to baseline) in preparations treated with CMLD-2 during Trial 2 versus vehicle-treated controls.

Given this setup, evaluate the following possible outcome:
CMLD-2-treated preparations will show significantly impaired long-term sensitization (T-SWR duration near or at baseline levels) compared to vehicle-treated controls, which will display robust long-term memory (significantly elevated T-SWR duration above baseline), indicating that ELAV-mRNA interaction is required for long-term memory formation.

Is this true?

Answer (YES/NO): YES